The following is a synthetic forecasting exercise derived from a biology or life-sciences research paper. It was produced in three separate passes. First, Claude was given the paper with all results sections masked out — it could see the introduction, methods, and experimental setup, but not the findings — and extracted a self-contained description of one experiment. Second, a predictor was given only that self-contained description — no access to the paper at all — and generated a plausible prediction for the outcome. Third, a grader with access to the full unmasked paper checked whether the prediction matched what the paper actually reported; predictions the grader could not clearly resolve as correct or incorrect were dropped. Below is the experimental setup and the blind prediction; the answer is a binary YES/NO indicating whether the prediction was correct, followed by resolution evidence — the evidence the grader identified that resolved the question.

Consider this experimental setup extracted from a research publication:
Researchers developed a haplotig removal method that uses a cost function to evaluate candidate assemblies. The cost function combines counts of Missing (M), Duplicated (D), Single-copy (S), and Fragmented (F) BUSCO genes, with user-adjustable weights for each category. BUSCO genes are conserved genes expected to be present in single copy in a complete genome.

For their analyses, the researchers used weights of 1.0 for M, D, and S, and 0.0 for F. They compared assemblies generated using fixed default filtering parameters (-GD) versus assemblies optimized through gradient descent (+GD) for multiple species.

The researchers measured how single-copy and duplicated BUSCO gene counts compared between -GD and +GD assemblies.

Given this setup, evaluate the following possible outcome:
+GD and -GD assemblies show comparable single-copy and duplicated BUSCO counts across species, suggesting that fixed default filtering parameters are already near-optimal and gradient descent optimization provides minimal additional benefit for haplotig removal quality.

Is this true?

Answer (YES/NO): NO